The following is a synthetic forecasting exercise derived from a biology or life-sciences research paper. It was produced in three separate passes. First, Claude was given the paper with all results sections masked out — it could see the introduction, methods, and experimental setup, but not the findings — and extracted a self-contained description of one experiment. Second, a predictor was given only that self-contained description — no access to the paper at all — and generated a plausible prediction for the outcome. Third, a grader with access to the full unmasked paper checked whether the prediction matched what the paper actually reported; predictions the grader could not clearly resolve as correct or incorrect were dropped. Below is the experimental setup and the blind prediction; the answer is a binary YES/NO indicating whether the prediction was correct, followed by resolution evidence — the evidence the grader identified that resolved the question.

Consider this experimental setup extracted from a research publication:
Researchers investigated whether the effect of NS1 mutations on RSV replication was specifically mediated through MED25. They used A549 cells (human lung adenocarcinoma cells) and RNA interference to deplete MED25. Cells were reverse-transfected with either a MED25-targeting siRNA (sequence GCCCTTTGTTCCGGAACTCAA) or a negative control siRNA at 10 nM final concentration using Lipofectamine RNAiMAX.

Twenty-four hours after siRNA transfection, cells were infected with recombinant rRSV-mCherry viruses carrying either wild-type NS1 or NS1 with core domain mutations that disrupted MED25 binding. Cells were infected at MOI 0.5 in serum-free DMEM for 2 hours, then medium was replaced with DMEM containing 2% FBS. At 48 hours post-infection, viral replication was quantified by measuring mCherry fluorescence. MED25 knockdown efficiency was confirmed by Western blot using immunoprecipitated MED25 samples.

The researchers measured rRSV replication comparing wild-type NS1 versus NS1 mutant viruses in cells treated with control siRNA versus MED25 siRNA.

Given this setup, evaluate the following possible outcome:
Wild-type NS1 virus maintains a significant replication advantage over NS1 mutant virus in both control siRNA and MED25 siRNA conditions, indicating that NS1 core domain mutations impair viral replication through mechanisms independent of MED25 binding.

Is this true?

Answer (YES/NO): NO